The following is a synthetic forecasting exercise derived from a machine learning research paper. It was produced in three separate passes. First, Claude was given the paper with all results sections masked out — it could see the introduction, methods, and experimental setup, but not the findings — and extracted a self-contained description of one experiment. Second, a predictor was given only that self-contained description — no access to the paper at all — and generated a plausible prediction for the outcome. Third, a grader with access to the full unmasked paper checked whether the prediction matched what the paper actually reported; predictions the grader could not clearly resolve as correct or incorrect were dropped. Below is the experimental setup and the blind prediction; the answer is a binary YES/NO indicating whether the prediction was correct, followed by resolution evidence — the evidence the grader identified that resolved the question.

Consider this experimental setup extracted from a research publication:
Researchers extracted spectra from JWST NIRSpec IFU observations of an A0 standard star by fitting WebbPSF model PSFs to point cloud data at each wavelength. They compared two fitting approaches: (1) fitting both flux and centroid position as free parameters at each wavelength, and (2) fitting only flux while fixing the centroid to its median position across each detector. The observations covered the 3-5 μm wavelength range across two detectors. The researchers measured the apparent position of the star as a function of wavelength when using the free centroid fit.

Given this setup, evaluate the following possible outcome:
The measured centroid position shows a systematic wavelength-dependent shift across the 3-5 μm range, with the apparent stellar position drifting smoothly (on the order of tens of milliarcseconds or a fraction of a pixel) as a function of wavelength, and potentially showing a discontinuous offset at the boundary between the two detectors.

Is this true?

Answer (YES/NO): NO